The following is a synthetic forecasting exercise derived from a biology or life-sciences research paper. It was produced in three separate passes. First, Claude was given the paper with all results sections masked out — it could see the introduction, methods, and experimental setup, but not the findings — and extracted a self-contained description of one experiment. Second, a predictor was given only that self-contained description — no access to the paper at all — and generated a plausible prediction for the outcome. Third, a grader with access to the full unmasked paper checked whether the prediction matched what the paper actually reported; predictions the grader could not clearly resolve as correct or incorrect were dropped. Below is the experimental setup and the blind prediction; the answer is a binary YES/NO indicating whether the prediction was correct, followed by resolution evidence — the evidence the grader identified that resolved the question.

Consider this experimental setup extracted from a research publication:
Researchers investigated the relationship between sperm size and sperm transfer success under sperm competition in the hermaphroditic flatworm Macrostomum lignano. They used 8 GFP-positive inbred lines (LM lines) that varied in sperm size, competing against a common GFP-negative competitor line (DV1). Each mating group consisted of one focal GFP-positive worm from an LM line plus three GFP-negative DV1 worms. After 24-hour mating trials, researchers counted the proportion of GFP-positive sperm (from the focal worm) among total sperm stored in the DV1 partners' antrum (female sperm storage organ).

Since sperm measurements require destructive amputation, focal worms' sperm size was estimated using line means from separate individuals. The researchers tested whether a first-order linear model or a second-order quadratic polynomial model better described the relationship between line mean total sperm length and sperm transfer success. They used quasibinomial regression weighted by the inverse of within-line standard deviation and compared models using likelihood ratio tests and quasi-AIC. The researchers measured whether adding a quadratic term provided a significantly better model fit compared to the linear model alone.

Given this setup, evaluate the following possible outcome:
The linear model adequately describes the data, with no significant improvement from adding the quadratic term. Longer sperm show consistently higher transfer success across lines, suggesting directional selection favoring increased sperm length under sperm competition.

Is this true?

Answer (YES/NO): NO